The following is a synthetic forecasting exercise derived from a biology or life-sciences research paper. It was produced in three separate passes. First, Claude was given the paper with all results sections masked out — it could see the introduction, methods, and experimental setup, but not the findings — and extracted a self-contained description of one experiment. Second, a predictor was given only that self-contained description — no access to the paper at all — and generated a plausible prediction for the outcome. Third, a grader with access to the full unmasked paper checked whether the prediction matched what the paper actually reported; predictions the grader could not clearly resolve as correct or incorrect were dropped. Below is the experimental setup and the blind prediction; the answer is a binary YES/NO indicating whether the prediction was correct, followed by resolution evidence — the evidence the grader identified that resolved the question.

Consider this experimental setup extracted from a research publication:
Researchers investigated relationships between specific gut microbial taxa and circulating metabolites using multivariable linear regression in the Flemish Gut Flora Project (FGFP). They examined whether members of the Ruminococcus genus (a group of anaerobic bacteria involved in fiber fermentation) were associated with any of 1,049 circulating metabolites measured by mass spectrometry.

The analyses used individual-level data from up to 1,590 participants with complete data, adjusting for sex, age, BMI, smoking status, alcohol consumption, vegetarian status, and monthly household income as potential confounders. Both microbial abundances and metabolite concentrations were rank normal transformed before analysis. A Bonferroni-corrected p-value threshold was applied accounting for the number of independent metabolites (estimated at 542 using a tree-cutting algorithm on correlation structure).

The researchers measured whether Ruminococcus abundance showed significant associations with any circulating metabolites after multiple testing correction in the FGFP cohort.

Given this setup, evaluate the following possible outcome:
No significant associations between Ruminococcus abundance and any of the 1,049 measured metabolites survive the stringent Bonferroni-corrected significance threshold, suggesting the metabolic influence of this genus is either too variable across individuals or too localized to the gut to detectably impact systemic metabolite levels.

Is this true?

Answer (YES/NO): NO